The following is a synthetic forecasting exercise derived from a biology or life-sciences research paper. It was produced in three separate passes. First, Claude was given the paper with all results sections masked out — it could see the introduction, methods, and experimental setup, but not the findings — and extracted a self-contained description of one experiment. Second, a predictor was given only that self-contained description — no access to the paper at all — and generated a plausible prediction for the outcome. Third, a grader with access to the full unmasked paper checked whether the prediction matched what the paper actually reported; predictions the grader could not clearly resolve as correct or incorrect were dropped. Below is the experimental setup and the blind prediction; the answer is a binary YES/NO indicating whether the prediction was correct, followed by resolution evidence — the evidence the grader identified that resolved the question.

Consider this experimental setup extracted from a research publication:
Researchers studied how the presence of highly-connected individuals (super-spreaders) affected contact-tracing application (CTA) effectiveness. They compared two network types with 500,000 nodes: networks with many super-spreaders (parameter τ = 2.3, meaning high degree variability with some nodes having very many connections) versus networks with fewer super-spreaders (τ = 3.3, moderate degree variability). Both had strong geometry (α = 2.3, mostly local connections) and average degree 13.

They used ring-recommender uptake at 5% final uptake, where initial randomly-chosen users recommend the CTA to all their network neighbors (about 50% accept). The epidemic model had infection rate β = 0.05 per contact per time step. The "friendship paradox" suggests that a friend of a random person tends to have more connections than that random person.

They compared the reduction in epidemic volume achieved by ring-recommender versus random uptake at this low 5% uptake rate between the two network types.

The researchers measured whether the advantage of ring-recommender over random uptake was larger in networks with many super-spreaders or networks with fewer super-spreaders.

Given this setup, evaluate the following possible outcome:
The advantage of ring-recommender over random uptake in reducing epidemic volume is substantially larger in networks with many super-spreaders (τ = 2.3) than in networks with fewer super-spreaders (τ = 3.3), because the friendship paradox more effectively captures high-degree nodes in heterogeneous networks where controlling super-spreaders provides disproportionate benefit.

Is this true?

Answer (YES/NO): YES